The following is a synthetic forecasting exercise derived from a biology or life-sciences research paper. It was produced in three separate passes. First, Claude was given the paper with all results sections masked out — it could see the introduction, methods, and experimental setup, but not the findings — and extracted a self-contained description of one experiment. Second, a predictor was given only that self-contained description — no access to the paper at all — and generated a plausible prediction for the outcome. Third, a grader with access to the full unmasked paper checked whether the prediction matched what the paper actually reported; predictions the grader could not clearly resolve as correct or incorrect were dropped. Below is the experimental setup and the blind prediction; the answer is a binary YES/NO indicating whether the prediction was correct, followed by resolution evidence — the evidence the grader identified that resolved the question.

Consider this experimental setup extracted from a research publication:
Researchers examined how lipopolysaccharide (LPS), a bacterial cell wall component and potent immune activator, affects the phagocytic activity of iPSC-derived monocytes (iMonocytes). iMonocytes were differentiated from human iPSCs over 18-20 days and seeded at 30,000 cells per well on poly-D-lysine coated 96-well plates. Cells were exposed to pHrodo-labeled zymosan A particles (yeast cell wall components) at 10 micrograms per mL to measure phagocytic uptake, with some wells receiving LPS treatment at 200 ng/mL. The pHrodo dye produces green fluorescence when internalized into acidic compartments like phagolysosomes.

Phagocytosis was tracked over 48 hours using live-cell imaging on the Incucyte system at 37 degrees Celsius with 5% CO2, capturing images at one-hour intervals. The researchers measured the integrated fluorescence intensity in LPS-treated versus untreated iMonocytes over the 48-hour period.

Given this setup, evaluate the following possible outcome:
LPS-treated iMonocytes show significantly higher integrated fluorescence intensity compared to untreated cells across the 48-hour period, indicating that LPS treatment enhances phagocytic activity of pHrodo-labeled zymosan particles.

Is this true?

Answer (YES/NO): NO